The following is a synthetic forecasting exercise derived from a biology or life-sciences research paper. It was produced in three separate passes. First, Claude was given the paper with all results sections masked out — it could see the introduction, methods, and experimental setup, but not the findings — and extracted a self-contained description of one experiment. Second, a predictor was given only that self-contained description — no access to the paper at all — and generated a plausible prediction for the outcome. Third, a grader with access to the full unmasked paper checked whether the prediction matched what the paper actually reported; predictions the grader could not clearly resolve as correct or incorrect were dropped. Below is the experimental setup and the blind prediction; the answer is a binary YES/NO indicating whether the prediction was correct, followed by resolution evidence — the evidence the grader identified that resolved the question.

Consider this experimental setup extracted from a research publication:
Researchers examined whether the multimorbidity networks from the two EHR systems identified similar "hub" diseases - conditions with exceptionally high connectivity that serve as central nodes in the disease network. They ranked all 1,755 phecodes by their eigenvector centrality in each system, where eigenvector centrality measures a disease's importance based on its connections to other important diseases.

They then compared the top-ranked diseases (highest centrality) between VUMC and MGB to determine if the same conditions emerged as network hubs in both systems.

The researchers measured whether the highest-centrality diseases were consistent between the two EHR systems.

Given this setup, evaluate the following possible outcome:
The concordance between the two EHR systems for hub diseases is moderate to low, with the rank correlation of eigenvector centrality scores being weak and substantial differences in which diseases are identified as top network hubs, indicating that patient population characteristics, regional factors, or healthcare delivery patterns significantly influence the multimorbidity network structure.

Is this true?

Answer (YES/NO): NO